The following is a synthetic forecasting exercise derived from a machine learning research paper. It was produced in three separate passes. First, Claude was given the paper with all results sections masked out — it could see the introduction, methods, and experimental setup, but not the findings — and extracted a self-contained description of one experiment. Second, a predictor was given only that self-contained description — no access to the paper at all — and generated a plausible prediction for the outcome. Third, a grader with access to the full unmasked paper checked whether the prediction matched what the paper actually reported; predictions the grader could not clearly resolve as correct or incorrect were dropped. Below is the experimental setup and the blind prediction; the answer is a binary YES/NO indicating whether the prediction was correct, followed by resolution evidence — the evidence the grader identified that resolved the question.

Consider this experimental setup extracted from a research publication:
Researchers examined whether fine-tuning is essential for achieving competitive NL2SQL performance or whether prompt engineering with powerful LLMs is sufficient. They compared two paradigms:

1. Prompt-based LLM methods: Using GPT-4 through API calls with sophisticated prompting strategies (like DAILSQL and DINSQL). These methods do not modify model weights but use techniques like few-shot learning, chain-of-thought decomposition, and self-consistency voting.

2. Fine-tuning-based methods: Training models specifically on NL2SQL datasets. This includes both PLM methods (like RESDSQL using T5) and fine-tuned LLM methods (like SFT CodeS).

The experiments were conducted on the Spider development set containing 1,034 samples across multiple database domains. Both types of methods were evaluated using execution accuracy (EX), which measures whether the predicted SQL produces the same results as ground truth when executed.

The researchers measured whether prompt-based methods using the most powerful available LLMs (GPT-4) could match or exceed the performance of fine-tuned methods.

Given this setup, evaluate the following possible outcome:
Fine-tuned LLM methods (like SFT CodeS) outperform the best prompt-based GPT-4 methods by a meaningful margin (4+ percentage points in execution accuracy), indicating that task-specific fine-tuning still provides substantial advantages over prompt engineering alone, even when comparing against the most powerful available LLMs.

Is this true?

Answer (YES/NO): NO